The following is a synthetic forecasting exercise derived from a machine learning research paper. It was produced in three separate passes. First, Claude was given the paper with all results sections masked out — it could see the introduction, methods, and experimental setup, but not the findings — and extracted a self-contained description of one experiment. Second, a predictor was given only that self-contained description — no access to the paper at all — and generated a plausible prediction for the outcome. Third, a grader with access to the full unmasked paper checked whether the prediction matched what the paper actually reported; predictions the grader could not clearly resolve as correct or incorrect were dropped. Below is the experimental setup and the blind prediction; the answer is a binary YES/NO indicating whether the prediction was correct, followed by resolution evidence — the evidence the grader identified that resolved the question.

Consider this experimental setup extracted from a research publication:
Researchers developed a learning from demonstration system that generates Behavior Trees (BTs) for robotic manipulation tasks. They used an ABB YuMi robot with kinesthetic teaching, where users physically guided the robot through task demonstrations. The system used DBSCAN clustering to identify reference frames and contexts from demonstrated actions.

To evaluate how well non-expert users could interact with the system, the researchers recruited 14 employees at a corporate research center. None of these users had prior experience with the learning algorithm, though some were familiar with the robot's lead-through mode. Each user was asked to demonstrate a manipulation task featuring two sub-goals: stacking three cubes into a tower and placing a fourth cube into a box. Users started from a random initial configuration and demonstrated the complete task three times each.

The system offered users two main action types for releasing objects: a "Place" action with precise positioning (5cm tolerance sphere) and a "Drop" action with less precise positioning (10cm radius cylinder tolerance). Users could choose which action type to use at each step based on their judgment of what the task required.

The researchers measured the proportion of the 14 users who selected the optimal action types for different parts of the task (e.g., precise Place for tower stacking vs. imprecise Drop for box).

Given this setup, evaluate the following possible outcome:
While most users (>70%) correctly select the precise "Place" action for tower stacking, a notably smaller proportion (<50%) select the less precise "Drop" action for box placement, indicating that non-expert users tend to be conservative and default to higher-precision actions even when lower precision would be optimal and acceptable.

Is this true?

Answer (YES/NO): NO